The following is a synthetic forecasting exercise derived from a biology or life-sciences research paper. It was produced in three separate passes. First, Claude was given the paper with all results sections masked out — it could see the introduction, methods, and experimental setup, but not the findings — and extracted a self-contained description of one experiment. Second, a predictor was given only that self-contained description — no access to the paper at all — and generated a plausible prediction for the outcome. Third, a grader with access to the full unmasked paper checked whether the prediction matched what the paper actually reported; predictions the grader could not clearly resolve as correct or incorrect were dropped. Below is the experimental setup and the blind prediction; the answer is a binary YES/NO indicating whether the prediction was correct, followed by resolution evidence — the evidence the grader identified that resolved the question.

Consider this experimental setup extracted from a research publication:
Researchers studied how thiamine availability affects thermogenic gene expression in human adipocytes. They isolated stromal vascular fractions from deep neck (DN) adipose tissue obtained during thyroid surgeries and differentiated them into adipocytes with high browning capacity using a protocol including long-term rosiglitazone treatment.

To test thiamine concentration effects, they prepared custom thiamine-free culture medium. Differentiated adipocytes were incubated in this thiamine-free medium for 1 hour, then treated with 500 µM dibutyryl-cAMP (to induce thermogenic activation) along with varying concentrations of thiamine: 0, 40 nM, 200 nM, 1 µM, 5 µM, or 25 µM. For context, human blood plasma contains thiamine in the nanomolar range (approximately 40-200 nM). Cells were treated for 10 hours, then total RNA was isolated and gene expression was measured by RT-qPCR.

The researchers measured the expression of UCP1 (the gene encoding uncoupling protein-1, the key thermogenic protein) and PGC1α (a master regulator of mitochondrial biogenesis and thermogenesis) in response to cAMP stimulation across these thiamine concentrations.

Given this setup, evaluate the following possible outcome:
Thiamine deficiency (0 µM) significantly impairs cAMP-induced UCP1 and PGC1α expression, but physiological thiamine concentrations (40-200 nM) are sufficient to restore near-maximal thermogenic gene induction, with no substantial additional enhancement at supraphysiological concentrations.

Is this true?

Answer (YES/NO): NO